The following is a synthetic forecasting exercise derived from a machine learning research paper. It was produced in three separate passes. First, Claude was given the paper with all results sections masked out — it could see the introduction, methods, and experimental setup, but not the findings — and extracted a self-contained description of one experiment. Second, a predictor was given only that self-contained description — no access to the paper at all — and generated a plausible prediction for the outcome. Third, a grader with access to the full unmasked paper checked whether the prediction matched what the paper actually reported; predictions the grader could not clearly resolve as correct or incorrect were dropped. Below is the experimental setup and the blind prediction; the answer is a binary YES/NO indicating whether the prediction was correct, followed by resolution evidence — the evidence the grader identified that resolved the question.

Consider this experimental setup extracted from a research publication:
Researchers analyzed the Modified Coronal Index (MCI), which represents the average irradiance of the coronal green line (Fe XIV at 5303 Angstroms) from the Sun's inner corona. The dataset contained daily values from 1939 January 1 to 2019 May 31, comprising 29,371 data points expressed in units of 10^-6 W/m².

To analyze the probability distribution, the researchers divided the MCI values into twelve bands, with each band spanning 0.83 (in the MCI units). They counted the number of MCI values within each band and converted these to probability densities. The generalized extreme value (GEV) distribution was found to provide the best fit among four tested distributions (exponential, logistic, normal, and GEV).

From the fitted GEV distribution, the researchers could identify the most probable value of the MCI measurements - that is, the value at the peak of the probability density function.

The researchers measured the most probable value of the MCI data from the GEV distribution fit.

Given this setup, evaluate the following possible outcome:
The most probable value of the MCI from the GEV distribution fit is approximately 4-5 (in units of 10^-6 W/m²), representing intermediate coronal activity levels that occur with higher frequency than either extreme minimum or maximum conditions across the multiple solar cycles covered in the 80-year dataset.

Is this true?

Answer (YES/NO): NO